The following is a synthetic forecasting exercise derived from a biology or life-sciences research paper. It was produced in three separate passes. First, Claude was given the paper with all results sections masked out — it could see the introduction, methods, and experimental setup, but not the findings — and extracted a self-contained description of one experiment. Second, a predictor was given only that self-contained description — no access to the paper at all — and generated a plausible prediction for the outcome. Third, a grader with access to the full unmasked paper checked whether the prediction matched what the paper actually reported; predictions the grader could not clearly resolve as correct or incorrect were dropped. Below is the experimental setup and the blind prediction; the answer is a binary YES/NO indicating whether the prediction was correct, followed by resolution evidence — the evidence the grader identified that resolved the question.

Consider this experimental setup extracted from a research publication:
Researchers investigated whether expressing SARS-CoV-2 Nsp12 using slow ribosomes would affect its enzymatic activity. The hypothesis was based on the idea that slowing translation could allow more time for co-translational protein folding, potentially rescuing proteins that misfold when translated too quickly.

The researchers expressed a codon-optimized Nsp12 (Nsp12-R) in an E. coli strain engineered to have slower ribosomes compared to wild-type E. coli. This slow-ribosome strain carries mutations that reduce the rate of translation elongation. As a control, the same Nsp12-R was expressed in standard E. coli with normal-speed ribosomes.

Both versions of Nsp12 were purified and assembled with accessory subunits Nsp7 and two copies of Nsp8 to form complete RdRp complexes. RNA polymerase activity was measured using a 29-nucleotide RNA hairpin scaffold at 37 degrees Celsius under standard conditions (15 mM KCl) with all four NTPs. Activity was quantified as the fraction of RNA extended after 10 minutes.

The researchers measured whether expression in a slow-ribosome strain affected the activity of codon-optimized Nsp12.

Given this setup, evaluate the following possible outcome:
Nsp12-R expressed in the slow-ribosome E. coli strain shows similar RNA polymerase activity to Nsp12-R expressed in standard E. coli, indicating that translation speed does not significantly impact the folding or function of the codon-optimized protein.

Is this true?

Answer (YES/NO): NO